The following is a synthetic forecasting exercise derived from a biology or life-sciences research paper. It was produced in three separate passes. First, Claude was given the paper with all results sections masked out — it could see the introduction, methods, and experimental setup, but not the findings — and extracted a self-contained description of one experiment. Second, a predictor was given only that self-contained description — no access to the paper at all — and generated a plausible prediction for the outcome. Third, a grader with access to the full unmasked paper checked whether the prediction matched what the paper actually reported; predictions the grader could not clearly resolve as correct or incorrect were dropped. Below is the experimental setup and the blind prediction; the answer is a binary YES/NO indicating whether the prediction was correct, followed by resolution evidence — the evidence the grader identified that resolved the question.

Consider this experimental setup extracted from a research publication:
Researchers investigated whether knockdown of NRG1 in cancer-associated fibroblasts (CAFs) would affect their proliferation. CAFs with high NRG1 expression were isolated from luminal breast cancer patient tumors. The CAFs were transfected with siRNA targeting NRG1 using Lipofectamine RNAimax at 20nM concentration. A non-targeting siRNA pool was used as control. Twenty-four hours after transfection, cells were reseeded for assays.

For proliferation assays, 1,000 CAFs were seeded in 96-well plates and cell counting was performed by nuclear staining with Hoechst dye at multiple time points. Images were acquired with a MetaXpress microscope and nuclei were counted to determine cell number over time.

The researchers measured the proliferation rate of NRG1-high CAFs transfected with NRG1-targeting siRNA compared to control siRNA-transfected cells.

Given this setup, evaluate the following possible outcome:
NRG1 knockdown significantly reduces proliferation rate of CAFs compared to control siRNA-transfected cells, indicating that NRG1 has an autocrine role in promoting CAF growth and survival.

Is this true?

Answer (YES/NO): YES